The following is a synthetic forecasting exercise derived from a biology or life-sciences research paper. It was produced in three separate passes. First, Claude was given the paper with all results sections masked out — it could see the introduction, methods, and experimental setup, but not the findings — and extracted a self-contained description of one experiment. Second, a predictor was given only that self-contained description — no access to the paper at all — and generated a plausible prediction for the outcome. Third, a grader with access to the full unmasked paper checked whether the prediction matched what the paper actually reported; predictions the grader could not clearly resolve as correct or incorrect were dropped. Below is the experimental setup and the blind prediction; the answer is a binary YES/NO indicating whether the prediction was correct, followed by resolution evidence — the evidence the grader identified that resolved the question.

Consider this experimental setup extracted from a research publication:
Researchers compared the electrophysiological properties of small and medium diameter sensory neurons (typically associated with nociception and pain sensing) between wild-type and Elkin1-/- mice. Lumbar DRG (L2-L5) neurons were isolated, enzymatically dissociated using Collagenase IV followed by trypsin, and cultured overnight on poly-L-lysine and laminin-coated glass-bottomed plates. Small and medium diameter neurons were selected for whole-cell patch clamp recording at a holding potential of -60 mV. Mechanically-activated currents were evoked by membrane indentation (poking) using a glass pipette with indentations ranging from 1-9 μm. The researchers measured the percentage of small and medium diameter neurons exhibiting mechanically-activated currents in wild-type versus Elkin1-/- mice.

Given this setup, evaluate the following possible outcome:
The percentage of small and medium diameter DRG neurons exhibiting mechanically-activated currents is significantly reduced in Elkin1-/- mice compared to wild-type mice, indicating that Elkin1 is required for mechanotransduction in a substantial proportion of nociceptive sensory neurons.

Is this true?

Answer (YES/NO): NO